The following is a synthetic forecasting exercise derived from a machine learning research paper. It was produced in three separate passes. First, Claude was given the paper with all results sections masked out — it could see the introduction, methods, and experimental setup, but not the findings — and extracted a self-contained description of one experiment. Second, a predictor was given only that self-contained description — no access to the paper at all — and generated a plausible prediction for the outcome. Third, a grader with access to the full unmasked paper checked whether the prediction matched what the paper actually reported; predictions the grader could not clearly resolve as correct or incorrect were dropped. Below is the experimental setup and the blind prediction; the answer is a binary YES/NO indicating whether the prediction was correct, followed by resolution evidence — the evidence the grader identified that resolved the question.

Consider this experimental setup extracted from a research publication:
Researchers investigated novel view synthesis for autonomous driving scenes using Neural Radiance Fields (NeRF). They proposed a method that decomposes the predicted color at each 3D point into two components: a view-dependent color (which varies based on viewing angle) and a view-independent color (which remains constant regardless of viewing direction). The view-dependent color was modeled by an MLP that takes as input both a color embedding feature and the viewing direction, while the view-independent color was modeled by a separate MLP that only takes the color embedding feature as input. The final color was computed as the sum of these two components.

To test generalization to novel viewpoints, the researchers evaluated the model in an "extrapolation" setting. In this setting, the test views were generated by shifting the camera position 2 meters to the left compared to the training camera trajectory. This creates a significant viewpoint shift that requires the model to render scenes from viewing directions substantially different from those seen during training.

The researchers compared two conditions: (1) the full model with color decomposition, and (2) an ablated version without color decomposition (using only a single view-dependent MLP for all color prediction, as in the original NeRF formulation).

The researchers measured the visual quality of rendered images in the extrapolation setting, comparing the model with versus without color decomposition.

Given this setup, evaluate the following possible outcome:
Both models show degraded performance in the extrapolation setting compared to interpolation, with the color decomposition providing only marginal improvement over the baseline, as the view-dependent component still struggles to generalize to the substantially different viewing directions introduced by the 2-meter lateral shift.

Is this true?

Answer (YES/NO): NO